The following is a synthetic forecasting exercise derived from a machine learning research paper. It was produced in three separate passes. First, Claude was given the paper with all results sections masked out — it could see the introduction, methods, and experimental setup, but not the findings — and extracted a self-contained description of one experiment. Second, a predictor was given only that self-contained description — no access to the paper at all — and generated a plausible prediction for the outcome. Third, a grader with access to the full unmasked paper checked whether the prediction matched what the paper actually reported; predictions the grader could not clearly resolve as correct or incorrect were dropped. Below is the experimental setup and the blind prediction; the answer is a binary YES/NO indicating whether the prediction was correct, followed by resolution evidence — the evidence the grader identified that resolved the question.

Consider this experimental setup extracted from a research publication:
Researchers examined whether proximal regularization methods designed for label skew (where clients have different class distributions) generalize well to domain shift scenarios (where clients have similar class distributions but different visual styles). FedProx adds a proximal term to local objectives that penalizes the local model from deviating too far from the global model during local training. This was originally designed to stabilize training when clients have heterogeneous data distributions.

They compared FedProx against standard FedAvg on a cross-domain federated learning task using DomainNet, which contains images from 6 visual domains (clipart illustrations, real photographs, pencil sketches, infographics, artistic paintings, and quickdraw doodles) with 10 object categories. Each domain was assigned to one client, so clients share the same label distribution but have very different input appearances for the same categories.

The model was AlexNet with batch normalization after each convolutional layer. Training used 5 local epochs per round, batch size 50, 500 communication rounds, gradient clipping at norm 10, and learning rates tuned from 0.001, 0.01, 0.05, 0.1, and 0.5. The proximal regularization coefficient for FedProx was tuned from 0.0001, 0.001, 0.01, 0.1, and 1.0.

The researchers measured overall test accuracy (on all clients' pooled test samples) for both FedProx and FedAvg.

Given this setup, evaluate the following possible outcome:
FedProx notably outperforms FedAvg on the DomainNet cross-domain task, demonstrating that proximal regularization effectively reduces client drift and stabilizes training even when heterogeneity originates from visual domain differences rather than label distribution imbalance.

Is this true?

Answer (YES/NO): NO